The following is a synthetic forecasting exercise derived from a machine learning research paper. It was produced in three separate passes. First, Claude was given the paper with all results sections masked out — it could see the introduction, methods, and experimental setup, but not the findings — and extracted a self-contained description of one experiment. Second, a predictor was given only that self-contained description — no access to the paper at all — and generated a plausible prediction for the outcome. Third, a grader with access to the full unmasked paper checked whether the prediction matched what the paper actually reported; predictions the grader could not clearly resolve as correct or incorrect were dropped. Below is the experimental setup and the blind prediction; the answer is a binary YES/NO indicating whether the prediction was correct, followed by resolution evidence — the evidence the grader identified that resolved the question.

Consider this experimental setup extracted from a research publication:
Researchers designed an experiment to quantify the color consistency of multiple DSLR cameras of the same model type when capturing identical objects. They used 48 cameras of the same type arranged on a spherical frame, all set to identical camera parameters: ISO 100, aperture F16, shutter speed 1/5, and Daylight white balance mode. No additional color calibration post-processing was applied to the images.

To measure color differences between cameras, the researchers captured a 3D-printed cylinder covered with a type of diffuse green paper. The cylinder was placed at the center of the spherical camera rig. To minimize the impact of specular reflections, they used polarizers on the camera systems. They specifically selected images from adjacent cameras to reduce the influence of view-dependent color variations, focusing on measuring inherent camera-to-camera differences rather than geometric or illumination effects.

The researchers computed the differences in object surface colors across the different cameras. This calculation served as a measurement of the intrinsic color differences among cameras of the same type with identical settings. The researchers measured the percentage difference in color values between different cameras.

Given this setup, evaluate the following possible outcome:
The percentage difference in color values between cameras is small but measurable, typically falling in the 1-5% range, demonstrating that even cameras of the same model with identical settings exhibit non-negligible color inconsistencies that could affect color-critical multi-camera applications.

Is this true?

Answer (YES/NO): NO